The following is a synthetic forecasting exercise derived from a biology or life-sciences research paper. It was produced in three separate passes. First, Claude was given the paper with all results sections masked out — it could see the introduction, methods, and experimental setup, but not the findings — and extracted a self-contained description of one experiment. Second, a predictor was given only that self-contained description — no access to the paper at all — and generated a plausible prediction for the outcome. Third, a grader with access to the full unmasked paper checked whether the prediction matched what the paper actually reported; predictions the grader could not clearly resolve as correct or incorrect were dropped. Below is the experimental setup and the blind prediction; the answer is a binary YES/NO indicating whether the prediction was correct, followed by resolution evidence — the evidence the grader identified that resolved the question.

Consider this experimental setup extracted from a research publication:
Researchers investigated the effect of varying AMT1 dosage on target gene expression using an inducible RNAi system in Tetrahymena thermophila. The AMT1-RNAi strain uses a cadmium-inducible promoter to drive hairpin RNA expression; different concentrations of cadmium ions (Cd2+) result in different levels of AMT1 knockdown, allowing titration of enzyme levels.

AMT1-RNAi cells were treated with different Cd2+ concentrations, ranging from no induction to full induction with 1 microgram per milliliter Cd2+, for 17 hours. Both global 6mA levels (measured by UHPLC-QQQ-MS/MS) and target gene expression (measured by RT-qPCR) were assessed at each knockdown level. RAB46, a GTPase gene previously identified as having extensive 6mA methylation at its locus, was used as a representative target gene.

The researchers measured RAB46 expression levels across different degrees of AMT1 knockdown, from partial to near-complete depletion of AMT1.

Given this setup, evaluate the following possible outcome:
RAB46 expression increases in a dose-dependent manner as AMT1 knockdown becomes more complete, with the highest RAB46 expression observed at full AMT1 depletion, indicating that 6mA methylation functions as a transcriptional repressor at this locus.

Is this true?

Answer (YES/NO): NO